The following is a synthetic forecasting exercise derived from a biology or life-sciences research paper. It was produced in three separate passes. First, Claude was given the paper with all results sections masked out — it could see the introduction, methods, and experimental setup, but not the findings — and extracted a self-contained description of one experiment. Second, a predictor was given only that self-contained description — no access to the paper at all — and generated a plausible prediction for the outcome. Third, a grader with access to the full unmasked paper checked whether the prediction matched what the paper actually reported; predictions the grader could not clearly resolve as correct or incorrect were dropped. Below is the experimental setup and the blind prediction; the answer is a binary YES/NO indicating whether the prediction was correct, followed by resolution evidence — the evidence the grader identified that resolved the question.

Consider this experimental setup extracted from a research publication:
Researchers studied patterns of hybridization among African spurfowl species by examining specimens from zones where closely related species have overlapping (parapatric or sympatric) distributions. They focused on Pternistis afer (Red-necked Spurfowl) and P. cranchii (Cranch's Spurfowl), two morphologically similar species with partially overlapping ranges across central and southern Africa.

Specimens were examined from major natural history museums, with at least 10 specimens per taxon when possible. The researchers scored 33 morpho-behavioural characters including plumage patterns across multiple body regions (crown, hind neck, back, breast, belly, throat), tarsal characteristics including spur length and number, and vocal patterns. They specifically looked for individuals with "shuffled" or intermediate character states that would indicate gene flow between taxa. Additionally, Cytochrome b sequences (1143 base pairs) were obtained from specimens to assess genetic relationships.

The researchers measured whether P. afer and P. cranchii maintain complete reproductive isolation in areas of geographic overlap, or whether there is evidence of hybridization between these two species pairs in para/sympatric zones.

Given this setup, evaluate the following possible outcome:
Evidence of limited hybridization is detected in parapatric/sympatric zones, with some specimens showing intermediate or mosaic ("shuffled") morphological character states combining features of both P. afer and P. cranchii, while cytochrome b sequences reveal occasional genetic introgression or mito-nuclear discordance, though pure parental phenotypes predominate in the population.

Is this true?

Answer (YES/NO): NO